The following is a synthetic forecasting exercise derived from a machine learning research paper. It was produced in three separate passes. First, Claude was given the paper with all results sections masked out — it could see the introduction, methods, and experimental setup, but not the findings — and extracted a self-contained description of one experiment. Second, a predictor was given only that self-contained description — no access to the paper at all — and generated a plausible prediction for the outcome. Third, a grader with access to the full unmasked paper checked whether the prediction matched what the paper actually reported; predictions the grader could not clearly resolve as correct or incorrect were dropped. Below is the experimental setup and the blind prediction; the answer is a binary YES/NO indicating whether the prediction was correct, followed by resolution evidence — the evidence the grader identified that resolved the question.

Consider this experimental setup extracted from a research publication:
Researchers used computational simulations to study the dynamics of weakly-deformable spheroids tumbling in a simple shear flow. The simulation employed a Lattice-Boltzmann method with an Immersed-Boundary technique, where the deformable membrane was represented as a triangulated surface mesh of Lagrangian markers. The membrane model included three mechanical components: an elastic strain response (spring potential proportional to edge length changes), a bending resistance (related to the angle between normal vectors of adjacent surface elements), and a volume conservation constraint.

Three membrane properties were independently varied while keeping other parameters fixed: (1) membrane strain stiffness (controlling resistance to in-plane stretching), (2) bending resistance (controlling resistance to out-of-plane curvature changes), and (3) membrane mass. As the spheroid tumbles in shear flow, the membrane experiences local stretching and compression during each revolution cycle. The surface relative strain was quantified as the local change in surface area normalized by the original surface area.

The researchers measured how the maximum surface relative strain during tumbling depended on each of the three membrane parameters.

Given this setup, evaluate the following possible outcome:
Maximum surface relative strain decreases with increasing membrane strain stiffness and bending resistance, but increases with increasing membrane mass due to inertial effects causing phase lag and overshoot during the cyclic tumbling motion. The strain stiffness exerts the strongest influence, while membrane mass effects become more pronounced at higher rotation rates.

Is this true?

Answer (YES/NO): NO